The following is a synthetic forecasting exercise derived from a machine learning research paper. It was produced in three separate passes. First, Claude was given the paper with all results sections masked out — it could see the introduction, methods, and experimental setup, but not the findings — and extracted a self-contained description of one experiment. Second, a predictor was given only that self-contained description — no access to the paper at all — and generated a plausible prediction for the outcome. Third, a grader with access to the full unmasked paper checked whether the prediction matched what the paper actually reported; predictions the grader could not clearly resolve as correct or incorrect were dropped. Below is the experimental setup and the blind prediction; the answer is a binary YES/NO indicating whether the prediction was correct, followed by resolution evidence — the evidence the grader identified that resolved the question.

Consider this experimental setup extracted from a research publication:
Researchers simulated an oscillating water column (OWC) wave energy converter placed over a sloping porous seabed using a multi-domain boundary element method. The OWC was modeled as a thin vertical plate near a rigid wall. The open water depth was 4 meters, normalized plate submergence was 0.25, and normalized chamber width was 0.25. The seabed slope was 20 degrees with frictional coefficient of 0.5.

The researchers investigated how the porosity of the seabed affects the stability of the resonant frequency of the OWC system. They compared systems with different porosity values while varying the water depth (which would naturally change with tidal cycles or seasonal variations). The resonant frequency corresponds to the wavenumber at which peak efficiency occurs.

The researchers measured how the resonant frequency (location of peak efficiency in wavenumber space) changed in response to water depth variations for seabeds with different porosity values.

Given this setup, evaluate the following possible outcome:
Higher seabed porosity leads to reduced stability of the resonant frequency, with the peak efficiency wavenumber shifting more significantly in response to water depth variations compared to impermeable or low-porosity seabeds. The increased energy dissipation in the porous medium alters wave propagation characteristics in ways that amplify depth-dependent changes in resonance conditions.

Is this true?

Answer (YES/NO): NO